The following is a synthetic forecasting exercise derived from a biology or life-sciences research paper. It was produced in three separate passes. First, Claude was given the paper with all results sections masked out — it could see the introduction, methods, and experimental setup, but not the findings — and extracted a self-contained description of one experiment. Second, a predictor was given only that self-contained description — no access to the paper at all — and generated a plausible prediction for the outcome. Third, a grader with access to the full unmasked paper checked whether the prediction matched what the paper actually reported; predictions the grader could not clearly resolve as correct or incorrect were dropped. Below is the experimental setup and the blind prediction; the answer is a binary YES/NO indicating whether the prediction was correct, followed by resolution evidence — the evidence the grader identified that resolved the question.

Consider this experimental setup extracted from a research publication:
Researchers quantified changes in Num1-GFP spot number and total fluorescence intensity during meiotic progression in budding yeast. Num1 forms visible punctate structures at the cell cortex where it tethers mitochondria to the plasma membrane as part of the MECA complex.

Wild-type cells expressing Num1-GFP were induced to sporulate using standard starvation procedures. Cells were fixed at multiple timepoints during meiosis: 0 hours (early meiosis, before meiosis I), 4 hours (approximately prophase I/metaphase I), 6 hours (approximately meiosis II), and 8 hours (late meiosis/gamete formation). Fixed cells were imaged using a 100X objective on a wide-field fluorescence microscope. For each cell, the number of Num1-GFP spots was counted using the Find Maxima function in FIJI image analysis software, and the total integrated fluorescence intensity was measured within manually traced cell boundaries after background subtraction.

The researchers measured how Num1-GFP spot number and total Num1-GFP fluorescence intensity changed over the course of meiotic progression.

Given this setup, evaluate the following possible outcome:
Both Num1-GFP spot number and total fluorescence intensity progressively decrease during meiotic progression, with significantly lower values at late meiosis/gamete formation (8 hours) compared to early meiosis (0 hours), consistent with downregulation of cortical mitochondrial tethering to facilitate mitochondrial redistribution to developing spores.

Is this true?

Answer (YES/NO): YES